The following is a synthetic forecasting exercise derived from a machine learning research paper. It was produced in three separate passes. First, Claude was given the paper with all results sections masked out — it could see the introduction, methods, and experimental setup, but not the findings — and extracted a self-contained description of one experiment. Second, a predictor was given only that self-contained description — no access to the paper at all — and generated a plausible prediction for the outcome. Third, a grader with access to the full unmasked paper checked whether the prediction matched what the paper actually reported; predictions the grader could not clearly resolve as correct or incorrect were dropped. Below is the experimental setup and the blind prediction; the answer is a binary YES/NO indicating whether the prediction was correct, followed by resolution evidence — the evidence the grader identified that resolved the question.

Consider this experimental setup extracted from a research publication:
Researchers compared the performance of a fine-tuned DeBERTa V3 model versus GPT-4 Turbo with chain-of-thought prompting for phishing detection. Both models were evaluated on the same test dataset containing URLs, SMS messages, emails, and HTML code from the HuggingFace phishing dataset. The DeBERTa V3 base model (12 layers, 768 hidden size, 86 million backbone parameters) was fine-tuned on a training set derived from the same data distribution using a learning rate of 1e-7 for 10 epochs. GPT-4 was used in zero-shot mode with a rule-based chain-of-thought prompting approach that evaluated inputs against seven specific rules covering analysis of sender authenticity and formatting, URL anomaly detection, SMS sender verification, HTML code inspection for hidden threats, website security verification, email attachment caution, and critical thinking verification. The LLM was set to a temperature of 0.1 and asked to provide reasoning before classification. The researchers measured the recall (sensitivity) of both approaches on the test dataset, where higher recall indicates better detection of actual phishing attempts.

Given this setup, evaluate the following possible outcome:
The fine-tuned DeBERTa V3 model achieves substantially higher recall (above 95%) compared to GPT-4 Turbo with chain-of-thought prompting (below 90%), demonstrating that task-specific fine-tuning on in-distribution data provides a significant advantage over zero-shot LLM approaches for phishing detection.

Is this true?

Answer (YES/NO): NO